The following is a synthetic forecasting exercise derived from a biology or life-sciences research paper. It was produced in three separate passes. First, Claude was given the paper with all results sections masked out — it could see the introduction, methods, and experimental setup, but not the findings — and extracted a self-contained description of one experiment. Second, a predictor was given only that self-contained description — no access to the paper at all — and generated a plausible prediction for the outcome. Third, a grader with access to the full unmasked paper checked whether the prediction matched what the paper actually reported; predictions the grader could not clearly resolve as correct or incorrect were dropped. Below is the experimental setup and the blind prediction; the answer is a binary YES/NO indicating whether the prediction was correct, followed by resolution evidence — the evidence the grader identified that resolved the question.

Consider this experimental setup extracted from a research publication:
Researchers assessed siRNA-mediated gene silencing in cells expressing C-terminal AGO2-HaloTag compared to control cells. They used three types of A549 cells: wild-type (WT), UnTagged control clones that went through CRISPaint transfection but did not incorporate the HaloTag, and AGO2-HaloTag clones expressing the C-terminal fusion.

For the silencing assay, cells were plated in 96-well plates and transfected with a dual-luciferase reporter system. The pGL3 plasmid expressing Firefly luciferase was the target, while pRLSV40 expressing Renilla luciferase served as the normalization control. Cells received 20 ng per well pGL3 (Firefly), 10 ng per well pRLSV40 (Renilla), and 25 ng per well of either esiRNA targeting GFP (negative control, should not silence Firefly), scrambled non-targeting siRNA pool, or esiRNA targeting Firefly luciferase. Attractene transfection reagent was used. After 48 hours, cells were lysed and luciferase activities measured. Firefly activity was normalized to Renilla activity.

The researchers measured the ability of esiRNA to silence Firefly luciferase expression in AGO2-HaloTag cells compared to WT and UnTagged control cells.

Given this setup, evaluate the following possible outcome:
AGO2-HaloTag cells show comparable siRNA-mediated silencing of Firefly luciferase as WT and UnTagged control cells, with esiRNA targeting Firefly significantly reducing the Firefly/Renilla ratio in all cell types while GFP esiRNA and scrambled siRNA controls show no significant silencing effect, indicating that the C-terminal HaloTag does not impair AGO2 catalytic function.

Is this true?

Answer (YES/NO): NO